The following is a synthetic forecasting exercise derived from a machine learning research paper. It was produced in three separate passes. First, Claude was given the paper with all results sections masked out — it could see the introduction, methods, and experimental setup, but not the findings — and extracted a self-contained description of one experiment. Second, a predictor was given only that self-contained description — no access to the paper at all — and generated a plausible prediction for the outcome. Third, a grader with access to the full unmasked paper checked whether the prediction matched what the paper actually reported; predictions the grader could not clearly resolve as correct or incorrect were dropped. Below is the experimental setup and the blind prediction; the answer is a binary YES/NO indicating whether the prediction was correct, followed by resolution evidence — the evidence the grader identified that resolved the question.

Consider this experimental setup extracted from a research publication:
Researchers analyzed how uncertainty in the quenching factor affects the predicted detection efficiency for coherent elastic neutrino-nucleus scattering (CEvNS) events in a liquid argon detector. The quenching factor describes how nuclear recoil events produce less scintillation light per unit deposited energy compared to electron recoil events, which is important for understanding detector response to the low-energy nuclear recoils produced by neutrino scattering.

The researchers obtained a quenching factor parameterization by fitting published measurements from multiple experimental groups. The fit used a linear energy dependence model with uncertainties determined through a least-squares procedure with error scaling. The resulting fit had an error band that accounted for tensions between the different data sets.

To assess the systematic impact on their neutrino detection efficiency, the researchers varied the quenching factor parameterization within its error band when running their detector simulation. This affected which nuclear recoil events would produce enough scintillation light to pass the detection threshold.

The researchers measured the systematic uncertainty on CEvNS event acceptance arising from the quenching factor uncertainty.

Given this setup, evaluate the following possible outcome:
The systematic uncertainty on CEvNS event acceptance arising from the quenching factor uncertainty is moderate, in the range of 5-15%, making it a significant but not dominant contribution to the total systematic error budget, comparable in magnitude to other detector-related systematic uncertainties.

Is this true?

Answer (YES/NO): NO